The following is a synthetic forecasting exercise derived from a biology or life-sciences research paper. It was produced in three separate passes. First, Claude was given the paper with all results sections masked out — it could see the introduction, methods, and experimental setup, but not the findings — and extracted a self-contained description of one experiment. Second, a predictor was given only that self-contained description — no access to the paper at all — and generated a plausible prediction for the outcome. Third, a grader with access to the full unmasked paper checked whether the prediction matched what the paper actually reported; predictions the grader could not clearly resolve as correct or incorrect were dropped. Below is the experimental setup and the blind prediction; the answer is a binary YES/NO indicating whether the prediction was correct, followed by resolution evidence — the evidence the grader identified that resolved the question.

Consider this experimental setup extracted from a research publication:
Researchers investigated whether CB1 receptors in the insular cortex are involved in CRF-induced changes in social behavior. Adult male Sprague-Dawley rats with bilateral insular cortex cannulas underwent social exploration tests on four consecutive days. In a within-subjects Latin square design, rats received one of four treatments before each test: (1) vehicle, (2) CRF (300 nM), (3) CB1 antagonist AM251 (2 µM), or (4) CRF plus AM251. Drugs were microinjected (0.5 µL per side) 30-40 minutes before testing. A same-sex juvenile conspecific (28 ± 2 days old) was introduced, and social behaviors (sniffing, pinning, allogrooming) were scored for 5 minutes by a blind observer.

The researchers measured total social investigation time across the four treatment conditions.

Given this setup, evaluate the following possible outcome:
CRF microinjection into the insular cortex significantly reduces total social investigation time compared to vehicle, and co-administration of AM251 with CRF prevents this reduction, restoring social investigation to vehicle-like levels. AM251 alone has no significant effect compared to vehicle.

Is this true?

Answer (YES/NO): NO